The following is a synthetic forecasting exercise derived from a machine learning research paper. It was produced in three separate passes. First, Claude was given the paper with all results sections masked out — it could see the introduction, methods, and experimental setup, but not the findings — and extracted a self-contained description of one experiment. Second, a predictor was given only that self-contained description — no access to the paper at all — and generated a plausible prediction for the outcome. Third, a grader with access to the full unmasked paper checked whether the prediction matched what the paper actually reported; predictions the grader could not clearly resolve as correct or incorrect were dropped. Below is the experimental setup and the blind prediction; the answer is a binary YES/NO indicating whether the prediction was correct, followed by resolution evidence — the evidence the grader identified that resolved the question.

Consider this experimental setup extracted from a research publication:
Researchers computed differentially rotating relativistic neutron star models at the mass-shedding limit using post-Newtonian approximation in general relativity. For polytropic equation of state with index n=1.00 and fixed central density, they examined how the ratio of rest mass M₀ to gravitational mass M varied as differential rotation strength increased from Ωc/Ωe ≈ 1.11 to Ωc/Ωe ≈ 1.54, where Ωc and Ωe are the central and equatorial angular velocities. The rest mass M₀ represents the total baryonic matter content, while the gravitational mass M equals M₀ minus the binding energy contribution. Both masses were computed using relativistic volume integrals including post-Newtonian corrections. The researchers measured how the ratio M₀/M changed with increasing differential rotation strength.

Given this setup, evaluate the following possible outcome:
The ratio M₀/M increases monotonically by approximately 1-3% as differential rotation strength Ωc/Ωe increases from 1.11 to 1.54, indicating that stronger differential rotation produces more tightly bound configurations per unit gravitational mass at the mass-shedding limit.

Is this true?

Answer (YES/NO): NO